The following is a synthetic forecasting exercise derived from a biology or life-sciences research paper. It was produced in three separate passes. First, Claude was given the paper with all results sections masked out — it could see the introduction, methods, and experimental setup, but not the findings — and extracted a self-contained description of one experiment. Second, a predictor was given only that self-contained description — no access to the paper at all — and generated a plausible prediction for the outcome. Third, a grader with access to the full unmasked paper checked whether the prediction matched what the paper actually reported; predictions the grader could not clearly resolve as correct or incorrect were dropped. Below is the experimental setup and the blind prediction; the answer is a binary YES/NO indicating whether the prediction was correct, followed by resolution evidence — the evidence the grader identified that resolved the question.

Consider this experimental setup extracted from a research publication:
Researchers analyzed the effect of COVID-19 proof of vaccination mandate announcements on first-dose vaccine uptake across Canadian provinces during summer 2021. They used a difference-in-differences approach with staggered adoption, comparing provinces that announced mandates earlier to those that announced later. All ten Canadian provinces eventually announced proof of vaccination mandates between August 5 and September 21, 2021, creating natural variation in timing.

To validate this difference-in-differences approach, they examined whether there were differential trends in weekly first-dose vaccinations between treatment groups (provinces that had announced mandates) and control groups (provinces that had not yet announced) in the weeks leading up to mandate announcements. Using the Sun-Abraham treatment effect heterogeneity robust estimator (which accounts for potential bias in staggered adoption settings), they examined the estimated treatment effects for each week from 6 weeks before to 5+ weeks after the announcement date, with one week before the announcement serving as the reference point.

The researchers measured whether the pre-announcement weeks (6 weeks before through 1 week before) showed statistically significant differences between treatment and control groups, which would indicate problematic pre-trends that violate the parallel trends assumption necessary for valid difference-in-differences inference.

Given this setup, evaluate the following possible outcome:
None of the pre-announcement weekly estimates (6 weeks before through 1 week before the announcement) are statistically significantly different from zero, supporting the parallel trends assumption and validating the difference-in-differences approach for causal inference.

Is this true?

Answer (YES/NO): YES